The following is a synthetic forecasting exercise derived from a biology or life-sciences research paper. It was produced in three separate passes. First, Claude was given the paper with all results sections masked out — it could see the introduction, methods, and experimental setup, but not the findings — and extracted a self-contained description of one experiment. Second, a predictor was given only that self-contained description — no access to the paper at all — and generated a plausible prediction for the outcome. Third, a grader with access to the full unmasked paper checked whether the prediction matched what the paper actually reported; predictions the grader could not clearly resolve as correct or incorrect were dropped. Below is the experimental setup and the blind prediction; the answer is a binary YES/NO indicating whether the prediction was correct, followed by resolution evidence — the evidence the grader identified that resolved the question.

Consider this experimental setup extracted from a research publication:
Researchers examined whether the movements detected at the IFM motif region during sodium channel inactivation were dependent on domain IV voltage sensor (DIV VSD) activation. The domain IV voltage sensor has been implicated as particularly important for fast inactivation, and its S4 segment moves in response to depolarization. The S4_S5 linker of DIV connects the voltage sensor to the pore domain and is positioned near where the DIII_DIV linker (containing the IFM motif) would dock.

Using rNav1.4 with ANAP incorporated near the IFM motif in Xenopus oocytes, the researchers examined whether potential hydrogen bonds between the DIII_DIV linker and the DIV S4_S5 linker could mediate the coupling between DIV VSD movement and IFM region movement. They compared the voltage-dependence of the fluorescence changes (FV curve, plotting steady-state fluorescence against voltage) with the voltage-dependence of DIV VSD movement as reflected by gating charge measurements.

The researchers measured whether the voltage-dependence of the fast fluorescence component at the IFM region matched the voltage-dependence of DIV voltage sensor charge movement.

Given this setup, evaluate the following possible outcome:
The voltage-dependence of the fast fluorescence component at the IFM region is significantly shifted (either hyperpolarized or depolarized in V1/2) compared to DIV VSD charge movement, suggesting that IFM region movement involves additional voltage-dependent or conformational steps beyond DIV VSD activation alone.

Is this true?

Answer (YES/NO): NO